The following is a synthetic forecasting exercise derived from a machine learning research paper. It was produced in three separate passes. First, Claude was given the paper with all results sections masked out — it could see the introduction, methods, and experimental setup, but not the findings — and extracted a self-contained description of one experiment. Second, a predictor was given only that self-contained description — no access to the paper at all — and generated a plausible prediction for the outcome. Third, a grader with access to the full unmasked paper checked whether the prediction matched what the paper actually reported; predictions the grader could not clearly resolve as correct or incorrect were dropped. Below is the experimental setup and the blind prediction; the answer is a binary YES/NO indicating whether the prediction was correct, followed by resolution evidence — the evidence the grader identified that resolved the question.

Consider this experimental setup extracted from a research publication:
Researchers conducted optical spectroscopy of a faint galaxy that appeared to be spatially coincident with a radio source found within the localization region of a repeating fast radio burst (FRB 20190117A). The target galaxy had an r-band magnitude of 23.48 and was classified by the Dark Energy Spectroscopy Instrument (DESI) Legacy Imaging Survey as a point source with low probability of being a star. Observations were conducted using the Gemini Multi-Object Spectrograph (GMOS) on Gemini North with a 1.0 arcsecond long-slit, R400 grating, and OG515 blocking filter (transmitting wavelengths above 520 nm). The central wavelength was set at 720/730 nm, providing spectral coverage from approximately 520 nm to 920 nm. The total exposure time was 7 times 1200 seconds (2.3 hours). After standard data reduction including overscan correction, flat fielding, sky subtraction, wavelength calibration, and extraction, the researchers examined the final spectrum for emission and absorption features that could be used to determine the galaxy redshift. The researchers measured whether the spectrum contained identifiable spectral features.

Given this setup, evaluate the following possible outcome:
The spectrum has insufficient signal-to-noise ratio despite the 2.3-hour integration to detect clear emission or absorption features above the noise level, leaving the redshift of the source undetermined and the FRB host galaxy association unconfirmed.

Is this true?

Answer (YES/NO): YES